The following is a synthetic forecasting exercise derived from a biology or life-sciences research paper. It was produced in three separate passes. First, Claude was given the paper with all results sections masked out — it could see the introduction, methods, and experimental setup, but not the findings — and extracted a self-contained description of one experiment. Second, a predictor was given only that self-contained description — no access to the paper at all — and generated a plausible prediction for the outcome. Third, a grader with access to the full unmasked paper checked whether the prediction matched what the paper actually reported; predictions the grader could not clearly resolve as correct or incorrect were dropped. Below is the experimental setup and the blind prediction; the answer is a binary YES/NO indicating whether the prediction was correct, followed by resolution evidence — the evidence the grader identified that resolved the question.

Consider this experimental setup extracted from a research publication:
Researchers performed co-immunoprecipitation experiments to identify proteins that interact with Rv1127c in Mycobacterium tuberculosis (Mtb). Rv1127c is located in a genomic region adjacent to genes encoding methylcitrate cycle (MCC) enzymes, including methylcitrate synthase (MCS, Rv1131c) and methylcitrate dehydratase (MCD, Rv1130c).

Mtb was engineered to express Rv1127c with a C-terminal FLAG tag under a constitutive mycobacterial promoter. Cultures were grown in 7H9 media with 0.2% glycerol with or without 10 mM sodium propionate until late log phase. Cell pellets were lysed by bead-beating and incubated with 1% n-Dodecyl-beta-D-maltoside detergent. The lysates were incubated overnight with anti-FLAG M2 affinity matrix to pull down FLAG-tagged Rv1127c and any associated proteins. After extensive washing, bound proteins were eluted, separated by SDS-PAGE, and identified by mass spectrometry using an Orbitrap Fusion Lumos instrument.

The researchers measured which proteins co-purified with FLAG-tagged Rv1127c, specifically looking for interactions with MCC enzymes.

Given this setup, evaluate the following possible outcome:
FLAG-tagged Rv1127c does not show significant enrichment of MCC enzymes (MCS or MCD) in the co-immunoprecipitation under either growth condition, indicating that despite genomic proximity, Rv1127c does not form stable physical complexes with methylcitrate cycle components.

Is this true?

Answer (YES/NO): NO